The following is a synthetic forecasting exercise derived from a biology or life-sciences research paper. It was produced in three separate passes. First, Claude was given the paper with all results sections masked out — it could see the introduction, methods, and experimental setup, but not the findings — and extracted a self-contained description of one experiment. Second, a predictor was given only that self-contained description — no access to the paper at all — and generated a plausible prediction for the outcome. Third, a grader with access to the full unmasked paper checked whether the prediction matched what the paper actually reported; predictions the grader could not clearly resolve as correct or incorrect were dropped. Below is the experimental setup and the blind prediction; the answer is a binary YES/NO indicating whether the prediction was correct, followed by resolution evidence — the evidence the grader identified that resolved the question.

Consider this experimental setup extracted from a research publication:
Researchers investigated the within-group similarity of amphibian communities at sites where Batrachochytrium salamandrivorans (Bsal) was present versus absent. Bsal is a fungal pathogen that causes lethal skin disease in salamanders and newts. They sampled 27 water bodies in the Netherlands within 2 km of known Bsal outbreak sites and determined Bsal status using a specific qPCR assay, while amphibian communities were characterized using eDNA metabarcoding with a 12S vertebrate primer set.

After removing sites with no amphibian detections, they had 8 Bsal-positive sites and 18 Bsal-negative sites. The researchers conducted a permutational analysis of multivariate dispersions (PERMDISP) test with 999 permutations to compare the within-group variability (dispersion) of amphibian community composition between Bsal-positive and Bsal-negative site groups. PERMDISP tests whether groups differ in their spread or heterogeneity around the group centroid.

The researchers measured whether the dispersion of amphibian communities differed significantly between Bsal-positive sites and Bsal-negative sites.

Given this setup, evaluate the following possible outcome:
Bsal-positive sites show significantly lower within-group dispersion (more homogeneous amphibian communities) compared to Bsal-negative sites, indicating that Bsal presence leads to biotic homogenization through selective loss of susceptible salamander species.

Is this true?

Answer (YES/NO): NO